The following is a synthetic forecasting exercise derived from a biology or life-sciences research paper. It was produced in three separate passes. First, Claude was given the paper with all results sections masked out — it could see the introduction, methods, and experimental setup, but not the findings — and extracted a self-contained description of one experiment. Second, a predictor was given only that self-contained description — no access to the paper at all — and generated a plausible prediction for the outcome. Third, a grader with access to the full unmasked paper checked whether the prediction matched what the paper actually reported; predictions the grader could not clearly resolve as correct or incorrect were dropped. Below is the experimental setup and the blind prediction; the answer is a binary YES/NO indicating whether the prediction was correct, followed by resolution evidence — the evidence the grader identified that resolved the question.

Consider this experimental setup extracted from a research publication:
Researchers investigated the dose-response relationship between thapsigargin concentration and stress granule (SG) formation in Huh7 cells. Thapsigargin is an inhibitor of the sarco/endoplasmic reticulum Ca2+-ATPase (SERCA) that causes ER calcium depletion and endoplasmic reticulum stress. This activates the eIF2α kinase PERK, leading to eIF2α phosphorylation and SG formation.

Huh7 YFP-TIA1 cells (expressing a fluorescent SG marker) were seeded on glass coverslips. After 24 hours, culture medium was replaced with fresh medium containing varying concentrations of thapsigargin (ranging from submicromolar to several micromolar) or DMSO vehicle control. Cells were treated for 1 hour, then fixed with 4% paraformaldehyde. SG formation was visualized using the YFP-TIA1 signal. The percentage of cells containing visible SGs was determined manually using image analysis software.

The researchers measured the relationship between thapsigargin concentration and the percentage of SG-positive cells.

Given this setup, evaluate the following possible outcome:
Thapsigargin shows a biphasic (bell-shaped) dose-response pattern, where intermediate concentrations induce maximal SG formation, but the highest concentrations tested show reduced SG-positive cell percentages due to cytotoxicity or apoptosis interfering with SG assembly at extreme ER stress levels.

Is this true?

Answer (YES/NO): NO